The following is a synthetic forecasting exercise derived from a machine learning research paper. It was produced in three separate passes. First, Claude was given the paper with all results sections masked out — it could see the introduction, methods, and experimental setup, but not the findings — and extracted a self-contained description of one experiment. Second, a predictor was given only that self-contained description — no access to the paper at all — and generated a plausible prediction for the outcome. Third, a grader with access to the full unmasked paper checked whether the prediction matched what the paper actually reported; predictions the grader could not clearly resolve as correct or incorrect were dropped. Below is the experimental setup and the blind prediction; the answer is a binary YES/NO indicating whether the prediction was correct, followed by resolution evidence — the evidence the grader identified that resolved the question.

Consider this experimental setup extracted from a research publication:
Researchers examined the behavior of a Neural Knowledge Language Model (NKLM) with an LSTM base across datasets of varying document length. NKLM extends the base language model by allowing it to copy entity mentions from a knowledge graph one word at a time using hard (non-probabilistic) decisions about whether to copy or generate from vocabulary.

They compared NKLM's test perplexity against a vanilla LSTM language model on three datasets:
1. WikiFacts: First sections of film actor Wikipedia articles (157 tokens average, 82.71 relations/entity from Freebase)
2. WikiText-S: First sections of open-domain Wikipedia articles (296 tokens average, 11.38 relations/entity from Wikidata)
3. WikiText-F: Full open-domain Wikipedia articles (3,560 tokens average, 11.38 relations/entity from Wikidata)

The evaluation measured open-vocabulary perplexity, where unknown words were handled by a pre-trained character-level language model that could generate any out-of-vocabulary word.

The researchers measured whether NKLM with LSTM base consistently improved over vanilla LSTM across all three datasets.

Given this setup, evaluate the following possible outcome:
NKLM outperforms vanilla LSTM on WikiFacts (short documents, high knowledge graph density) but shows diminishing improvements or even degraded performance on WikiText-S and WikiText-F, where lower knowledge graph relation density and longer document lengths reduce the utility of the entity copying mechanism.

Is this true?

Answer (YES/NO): NO